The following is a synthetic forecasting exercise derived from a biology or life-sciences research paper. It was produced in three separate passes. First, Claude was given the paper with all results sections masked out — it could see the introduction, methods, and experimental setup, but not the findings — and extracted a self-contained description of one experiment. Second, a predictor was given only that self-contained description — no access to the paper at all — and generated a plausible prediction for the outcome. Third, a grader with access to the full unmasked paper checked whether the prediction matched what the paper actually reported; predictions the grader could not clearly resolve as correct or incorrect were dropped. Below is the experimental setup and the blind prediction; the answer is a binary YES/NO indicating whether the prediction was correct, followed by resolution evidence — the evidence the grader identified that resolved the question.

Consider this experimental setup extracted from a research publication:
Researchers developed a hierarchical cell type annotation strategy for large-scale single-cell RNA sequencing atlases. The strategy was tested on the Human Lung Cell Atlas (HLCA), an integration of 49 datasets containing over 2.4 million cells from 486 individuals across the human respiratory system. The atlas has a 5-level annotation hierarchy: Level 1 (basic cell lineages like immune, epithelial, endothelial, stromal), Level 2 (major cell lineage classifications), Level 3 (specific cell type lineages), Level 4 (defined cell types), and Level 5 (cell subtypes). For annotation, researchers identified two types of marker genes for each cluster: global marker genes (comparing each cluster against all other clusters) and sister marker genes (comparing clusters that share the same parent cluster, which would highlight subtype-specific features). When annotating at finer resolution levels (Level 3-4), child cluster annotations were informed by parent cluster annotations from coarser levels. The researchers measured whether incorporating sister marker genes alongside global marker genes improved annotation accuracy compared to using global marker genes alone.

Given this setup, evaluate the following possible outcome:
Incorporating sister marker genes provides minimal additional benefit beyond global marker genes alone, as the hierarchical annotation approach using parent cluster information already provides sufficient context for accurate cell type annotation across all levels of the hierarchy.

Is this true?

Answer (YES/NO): NO